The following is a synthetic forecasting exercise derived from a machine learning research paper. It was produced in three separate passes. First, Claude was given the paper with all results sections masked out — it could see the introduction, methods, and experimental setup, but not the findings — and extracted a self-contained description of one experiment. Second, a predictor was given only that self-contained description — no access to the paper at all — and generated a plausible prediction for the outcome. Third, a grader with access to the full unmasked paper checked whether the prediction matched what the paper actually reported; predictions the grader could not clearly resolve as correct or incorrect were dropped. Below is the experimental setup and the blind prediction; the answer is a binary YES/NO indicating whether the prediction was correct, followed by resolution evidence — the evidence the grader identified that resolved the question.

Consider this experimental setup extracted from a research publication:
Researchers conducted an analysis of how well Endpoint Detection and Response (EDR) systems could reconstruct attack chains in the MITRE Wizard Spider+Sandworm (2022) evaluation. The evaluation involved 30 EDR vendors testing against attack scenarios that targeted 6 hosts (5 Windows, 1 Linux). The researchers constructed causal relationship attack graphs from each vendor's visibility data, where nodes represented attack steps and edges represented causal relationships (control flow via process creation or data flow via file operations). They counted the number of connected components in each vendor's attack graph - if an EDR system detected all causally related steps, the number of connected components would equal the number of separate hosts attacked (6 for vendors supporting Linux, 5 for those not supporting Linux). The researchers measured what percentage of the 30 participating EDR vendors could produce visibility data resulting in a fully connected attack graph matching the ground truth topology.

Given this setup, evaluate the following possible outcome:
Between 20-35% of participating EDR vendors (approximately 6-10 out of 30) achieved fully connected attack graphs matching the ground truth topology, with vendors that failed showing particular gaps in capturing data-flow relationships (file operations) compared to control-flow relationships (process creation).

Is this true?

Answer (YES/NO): NO